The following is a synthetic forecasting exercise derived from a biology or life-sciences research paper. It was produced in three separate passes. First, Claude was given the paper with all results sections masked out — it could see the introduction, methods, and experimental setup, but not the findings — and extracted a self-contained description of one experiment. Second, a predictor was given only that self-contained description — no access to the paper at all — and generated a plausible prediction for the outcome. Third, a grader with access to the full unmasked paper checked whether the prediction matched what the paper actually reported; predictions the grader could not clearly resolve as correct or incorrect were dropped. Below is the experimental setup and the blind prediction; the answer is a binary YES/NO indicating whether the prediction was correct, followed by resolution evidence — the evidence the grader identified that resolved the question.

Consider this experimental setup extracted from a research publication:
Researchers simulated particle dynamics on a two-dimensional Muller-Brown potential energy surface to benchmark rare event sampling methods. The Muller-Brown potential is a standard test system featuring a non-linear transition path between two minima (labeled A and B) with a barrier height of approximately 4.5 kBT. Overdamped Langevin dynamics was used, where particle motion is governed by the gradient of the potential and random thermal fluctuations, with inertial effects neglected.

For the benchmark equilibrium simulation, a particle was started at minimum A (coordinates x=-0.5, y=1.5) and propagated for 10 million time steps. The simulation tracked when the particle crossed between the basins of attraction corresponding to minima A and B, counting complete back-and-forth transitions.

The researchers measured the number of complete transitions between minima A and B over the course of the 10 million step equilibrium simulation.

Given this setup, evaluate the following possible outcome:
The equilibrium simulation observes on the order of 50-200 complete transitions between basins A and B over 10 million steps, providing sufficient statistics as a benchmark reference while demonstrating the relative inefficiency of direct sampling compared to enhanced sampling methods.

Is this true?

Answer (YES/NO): NO